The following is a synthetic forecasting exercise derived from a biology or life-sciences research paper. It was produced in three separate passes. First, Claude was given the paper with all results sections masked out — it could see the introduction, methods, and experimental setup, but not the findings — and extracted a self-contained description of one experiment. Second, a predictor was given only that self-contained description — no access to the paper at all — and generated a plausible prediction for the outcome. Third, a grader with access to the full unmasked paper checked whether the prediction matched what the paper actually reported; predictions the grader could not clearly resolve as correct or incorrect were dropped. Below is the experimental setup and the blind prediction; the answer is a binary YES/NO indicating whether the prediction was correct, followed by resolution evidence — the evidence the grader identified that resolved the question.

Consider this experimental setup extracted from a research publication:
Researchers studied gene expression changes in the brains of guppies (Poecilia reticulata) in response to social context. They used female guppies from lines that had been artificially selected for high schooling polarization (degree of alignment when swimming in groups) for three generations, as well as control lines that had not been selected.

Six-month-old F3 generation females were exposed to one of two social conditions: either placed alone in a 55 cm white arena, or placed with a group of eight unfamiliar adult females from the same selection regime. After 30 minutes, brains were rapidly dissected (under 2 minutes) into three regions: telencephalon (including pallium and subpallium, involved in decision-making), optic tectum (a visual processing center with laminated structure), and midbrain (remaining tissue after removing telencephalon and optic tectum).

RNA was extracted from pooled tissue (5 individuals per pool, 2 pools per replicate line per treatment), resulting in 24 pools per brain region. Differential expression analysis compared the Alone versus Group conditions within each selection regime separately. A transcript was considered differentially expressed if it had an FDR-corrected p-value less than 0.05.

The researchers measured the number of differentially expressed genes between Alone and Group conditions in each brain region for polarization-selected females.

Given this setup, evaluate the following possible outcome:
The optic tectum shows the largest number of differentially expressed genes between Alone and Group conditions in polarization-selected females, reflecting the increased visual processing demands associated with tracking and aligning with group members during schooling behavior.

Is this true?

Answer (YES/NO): NO